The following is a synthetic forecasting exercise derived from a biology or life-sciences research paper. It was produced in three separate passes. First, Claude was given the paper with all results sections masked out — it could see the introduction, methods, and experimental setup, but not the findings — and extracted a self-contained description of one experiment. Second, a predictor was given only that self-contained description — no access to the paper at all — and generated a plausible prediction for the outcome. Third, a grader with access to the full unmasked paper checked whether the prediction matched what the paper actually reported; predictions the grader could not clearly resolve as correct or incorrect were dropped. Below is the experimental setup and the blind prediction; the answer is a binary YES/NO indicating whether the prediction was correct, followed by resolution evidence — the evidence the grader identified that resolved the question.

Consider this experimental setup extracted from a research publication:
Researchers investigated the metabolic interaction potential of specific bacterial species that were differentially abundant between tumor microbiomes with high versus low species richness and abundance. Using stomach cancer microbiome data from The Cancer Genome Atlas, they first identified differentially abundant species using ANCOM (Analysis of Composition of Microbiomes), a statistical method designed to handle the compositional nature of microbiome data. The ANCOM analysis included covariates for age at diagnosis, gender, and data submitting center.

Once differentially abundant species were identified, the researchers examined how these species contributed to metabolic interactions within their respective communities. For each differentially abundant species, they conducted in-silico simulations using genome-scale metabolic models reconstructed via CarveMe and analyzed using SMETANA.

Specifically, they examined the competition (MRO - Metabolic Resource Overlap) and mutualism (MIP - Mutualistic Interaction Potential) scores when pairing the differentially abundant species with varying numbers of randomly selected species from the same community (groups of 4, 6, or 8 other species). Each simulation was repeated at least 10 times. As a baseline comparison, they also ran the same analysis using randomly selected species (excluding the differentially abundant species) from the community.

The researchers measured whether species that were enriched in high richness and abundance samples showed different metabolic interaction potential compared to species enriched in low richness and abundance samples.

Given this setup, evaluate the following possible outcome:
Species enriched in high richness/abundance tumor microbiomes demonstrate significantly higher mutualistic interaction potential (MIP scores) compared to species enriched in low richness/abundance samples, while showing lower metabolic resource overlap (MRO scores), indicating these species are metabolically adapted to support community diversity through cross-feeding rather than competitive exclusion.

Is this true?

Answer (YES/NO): NO